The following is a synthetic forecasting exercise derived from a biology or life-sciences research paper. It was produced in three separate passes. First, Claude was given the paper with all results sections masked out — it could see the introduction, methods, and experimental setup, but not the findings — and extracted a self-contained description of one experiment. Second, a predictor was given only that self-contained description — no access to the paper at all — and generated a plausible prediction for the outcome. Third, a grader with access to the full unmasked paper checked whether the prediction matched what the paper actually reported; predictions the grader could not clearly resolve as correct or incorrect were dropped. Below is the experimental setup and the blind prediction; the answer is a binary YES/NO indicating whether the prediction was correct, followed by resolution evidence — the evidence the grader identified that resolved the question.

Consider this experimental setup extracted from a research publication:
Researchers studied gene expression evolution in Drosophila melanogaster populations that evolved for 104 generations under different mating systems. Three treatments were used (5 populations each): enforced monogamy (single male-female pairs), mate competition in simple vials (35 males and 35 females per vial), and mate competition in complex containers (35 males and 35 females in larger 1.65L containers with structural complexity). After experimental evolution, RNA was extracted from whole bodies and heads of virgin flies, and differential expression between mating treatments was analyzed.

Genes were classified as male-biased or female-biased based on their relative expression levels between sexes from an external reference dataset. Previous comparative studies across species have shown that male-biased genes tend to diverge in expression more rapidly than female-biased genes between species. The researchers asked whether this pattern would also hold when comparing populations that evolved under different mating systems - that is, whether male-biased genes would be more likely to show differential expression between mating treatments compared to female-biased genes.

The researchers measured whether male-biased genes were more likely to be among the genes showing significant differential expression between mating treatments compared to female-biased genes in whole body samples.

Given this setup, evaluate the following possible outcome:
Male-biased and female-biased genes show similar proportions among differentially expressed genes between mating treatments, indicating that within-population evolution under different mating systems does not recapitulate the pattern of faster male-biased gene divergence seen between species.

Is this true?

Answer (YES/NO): NO